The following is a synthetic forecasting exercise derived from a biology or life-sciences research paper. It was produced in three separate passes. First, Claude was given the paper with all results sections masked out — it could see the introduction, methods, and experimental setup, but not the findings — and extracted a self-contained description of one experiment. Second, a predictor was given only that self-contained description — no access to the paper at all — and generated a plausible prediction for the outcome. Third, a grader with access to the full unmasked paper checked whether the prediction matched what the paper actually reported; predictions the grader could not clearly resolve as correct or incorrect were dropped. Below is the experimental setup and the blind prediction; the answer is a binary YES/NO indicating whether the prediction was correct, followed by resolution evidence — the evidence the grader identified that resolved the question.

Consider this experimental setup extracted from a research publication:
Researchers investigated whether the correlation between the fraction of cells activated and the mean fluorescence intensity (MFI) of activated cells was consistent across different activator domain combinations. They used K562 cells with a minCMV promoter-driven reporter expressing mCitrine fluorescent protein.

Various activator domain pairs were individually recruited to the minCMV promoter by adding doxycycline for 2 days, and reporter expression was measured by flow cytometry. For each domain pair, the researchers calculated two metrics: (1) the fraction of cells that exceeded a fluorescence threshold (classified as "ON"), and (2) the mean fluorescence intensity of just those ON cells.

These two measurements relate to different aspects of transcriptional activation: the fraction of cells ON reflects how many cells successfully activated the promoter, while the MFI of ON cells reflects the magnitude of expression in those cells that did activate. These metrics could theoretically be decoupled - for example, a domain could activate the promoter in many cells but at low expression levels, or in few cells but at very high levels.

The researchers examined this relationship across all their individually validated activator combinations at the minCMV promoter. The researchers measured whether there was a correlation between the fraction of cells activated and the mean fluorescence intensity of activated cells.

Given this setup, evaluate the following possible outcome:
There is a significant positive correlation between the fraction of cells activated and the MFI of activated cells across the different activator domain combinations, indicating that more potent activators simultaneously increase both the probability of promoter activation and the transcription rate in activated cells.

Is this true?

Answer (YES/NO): YES